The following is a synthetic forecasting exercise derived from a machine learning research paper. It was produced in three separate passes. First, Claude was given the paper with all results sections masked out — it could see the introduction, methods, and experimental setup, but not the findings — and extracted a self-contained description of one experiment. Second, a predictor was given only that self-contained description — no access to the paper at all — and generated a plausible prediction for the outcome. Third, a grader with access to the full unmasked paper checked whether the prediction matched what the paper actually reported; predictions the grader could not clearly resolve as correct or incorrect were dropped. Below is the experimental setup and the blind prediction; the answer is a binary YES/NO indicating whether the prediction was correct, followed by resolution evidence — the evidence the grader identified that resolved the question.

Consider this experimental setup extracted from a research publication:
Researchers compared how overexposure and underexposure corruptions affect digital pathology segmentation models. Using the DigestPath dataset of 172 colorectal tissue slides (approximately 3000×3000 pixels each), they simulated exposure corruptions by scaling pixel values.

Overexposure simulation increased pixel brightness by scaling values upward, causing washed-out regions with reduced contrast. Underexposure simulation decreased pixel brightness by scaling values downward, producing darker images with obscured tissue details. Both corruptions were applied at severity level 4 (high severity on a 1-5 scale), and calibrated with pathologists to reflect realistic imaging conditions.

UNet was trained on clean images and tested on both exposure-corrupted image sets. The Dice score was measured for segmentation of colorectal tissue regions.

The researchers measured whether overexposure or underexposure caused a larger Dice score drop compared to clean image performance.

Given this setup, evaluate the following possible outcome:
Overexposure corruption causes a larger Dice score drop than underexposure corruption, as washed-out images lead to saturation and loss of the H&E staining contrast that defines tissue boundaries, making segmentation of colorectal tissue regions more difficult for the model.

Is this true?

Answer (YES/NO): YES